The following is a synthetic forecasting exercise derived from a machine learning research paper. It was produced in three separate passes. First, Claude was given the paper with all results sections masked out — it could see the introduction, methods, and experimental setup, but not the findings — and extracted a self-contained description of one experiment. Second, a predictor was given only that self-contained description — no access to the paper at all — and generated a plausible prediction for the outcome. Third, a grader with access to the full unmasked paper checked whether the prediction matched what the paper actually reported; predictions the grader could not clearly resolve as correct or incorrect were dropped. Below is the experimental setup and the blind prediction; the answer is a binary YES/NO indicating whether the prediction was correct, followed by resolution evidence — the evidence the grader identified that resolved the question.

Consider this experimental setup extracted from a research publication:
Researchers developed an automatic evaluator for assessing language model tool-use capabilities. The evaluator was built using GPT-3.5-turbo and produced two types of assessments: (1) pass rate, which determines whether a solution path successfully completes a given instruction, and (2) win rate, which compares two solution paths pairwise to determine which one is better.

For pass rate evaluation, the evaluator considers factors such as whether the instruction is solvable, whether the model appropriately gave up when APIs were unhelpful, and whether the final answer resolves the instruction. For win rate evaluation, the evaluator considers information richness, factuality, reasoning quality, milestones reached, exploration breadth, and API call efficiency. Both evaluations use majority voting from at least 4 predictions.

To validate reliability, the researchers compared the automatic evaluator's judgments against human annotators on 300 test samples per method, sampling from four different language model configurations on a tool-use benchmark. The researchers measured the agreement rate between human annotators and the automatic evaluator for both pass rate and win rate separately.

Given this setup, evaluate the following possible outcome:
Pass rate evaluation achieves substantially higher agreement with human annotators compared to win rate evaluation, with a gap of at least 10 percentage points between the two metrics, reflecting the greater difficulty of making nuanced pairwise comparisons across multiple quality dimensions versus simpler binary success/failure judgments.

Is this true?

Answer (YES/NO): NO